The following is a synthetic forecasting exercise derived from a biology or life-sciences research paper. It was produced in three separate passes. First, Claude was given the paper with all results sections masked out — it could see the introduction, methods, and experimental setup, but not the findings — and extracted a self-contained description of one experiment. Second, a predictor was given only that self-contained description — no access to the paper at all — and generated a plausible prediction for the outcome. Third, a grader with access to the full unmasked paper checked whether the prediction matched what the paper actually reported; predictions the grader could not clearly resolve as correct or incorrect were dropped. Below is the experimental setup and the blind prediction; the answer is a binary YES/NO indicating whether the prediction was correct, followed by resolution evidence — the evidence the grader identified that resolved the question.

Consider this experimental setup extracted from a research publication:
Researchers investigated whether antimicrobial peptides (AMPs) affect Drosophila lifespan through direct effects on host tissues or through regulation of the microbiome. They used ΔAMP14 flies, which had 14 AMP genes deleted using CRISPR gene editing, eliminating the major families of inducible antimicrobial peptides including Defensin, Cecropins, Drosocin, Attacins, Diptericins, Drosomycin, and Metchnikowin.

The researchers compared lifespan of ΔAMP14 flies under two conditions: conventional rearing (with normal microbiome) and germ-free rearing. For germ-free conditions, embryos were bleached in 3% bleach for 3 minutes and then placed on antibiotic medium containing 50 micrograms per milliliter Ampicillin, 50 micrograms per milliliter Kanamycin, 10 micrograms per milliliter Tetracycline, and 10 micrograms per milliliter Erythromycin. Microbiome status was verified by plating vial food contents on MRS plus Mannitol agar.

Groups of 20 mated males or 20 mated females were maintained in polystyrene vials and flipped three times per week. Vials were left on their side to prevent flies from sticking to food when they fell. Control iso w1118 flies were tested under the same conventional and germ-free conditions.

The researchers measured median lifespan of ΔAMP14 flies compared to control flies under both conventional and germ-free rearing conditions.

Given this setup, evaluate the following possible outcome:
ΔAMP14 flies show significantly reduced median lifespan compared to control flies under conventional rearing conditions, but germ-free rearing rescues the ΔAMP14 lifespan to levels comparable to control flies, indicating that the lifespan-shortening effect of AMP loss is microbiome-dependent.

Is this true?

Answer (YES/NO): YES